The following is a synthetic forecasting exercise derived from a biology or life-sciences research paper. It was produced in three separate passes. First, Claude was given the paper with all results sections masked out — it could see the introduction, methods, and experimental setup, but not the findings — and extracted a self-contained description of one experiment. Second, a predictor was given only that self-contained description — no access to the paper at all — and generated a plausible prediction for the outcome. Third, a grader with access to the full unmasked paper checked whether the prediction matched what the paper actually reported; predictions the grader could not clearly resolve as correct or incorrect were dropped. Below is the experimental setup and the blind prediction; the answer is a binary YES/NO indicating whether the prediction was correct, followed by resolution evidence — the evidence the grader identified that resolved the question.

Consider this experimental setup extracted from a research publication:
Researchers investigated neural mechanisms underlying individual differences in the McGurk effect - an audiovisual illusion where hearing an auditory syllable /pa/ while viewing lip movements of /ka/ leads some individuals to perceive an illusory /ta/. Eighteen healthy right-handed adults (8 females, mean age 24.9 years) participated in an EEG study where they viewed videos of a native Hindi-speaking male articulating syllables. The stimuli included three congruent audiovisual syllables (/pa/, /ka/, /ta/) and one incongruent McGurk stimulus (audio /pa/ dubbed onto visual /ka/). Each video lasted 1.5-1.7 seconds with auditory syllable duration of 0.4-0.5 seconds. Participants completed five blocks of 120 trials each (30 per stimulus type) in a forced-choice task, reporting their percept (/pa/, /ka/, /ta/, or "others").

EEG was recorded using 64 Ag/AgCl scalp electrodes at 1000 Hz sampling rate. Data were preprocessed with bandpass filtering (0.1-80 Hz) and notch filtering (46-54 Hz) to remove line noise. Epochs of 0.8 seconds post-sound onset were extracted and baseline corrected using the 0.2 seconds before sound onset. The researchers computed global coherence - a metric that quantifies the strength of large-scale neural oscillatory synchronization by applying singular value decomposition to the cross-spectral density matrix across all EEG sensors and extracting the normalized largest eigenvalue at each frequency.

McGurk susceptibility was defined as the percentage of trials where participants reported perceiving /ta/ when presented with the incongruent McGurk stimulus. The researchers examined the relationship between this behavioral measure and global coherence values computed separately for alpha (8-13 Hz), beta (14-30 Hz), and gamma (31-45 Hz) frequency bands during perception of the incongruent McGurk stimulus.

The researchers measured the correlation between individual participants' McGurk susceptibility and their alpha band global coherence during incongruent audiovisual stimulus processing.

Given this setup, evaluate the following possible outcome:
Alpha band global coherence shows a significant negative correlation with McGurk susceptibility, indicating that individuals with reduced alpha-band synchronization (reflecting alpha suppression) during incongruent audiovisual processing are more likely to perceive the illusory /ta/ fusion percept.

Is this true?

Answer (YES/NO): YES